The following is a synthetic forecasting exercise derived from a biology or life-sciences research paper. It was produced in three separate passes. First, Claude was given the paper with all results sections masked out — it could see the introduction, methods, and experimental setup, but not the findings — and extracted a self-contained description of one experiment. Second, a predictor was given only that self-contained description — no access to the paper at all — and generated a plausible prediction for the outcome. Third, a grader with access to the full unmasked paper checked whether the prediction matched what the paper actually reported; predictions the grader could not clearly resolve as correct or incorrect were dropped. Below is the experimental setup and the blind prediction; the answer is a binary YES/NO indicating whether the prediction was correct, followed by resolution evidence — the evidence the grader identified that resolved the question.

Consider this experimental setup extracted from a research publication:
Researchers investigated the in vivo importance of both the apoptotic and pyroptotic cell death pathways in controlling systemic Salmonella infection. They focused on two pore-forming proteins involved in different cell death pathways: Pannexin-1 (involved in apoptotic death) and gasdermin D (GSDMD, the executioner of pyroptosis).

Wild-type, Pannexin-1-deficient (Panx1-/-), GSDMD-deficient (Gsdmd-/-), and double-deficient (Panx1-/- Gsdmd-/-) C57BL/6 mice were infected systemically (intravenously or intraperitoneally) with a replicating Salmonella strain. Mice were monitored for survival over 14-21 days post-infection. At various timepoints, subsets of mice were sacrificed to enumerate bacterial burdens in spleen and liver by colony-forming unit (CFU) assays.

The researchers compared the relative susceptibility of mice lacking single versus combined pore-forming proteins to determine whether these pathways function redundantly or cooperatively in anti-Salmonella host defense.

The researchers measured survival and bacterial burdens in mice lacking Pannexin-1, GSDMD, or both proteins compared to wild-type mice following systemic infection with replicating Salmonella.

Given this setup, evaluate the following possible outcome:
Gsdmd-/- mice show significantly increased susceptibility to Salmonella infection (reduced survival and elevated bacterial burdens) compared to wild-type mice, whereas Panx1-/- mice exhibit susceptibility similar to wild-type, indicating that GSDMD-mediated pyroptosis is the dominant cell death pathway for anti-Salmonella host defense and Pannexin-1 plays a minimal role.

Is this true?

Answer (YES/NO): NO